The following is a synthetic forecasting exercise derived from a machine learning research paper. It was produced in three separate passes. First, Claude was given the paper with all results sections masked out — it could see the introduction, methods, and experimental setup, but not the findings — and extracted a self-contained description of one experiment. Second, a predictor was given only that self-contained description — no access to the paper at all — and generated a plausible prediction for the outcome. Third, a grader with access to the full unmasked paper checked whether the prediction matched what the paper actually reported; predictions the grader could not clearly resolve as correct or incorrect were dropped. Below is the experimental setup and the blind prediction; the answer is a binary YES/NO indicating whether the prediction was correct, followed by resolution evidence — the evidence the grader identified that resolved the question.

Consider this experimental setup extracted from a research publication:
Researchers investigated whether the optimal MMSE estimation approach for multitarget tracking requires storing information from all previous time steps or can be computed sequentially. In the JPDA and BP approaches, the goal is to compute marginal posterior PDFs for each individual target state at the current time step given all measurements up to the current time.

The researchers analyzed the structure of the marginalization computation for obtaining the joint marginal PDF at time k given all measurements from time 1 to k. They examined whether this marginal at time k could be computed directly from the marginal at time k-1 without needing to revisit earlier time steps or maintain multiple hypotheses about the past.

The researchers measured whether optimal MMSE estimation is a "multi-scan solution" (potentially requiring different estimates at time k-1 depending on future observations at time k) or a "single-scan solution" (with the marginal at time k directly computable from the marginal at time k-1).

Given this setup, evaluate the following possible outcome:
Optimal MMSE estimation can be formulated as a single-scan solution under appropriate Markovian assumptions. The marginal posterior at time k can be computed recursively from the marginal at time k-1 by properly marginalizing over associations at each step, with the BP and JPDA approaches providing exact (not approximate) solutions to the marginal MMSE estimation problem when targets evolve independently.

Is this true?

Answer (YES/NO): NO